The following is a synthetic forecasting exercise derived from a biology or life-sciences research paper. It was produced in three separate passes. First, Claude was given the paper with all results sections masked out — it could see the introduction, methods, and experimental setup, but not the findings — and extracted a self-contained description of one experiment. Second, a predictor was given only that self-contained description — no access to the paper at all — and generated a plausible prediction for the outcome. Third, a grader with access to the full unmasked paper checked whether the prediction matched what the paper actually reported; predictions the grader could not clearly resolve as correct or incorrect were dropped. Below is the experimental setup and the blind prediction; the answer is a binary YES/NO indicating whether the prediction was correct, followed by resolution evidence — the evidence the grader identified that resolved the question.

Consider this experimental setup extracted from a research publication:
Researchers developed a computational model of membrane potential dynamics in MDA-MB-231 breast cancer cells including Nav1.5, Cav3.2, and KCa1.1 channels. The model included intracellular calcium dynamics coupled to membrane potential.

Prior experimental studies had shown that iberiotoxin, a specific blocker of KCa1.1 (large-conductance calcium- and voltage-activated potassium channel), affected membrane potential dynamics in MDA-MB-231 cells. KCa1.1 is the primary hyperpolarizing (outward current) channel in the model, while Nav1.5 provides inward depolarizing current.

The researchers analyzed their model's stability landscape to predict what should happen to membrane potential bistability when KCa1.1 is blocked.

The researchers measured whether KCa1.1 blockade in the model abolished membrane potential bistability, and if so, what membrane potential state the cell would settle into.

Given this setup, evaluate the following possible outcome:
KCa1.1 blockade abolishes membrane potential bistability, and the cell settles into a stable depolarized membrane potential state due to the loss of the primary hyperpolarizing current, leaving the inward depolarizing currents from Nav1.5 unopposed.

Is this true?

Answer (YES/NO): YES